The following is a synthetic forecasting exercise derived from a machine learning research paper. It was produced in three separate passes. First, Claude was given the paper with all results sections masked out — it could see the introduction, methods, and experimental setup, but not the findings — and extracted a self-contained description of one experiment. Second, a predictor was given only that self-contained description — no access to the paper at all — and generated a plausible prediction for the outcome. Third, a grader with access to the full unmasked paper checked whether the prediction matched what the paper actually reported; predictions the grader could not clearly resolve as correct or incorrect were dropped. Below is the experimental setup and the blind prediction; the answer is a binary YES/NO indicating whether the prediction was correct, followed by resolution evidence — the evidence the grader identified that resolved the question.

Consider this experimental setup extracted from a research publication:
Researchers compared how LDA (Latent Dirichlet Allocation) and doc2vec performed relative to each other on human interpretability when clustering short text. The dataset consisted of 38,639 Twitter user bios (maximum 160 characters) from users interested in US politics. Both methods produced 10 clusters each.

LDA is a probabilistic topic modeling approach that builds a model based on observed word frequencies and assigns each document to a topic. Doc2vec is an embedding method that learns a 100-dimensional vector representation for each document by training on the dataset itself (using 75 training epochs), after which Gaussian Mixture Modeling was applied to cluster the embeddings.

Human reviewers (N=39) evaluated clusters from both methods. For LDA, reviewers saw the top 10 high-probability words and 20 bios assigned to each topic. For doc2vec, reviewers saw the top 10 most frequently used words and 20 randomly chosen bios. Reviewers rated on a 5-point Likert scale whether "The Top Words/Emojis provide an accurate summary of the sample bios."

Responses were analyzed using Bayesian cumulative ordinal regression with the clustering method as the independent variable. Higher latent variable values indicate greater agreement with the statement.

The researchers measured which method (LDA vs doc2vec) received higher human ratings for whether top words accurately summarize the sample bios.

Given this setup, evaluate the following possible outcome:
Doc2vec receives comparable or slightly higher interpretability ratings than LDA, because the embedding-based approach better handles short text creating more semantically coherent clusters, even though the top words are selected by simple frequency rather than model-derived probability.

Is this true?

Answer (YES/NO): NO